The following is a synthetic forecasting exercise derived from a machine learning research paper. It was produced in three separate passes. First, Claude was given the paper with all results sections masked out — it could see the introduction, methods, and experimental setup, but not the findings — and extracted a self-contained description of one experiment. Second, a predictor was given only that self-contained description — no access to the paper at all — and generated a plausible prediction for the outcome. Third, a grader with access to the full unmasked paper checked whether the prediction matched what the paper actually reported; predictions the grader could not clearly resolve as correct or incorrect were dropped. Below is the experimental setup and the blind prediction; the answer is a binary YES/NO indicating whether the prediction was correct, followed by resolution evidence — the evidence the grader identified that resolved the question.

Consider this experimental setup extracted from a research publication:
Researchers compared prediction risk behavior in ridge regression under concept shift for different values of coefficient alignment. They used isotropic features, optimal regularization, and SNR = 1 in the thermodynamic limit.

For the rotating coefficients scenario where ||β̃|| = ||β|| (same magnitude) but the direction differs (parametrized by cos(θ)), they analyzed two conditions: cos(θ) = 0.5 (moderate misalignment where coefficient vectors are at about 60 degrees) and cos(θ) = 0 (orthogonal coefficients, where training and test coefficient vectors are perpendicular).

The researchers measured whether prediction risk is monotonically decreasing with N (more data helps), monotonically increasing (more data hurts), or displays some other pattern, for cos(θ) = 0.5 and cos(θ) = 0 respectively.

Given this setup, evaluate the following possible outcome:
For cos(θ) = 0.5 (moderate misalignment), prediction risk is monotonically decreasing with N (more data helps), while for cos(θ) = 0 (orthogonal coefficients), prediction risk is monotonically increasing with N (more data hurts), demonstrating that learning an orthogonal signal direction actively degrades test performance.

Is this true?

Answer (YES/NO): NO